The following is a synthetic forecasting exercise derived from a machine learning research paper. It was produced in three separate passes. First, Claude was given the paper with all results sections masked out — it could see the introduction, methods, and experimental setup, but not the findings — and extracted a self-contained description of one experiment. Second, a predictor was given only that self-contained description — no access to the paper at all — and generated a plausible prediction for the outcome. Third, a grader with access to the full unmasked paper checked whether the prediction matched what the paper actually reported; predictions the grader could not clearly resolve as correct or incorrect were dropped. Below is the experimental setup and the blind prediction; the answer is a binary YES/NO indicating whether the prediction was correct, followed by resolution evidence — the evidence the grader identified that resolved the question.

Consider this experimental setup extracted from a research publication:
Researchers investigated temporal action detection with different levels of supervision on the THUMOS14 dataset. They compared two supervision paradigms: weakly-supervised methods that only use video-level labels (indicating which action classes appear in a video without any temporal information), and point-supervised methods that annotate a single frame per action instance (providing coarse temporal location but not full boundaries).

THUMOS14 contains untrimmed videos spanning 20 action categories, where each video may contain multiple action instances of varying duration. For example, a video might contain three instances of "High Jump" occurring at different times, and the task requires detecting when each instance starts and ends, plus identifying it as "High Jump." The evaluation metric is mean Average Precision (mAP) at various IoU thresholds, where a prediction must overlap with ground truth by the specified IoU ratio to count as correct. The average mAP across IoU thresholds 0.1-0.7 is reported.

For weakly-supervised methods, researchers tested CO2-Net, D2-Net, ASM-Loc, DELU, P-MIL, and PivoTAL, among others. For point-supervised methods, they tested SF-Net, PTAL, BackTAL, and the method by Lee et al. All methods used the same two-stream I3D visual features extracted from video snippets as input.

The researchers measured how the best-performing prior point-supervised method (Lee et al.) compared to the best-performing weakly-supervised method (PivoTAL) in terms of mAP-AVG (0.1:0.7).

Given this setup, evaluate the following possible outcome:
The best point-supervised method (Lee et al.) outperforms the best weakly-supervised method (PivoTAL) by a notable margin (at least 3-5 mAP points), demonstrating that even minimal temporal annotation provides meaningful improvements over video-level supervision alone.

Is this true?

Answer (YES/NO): YES